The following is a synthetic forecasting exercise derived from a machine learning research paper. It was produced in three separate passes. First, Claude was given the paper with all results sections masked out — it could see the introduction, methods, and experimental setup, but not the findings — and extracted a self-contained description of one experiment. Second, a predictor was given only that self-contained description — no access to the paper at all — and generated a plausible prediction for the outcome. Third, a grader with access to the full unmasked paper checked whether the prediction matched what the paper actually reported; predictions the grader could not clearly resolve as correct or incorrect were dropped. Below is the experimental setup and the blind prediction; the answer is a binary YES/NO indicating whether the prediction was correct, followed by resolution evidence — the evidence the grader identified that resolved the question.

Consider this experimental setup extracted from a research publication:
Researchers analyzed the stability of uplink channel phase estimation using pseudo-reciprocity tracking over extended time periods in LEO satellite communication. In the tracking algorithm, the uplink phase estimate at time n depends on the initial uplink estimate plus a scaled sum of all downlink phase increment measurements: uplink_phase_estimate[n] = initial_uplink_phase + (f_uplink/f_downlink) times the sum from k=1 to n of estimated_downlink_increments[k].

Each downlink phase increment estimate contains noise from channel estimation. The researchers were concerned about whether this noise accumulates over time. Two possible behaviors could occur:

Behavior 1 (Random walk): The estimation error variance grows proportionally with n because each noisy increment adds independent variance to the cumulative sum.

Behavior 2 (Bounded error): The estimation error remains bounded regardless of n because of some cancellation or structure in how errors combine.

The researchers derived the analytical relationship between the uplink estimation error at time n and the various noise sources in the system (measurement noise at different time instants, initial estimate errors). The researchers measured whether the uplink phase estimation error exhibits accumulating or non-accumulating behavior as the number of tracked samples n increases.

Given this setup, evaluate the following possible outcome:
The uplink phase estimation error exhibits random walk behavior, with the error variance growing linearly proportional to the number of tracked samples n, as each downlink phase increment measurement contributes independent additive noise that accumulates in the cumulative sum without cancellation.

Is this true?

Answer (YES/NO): NO